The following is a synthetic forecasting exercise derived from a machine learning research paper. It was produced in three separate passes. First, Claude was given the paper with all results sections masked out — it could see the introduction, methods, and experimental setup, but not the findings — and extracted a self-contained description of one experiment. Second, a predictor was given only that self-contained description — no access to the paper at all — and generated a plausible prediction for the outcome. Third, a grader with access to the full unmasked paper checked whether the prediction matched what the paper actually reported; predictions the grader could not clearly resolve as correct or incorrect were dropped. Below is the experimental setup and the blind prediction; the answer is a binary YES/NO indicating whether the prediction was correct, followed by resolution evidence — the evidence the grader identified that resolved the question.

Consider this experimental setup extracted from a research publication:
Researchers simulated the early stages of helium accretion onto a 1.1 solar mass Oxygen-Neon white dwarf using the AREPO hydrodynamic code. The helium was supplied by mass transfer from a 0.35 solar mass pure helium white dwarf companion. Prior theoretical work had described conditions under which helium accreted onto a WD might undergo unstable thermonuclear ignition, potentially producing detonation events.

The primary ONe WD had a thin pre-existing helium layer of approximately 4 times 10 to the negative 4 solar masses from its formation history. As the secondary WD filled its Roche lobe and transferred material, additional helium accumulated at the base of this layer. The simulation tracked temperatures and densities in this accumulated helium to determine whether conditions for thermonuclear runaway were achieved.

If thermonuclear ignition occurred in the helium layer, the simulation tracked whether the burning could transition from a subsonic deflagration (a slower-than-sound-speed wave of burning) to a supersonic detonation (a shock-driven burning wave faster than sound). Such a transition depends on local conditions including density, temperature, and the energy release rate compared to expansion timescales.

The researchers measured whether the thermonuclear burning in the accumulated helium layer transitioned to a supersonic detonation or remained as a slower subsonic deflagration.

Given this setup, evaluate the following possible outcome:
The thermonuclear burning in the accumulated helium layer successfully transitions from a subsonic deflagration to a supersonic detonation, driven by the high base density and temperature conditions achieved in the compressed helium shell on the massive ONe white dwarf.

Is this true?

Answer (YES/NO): YES